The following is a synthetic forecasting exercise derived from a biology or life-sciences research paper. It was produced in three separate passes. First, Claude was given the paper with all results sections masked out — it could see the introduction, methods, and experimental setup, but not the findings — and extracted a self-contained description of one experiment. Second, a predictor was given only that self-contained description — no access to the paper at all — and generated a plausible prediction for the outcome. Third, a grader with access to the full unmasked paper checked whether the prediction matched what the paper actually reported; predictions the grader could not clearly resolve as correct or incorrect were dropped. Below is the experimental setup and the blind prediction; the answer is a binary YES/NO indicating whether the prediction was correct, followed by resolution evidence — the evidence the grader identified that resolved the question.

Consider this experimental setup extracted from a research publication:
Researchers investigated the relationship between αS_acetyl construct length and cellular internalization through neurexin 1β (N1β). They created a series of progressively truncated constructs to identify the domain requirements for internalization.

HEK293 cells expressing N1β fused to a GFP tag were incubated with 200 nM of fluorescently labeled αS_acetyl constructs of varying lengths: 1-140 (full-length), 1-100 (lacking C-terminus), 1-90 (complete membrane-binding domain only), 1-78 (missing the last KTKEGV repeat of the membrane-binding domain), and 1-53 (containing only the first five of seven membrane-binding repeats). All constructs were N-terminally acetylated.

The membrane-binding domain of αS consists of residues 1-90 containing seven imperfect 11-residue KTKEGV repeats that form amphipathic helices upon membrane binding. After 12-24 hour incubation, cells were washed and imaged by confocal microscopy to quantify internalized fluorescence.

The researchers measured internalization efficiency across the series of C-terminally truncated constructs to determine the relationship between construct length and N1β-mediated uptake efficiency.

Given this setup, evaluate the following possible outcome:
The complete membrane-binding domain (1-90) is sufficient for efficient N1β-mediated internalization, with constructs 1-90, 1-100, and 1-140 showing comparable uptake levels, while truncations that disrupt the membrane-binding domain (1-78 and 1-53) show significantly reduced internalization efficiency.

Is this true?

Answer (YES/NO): YES